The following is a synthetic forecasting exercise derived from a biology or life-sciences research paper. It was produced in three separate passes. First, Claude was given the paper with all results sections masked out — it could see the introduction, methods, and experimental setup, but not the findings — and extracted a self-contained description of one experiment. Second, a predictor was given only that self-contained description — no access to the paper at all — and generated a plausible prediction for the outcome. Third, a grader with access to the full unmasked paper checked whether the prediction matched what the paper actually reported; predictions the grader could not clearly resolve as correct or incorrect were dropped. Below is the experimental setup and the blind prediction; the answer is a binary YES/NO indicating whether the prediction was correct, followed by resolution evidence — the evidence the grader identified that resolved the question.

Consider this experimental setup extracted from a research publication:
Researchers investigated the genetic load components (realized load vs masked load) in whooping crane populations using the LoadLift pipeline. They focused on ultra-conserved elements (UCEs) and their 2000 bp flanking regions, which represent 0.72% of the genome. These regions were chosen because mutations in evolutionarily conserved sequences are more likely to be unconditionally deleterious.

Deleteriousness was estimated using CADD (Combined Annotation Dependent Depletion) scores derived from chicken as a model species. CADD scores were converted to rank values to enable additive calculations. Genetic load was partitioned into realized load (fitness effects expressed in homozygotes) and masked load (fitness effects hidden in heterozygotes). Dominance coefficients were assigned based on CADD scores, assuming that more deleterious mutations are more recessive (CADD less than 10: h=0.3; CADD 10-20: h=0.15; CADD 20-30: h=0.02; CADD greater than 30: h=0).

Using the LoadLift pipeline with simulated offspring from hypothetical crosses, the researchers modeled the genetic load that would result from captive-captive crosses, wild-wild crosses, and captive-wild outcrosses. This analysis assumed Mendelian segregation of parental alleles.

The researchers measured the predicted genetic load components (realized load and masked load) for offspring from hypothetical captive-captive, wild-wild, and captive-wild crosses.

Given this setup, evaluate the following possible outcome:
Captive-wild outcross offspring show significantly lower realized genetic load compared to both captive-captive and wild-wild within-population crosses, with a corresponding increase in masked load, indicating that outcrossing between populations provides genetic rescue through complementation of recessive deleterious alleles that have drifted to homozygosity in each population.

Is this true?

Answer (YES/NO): NO